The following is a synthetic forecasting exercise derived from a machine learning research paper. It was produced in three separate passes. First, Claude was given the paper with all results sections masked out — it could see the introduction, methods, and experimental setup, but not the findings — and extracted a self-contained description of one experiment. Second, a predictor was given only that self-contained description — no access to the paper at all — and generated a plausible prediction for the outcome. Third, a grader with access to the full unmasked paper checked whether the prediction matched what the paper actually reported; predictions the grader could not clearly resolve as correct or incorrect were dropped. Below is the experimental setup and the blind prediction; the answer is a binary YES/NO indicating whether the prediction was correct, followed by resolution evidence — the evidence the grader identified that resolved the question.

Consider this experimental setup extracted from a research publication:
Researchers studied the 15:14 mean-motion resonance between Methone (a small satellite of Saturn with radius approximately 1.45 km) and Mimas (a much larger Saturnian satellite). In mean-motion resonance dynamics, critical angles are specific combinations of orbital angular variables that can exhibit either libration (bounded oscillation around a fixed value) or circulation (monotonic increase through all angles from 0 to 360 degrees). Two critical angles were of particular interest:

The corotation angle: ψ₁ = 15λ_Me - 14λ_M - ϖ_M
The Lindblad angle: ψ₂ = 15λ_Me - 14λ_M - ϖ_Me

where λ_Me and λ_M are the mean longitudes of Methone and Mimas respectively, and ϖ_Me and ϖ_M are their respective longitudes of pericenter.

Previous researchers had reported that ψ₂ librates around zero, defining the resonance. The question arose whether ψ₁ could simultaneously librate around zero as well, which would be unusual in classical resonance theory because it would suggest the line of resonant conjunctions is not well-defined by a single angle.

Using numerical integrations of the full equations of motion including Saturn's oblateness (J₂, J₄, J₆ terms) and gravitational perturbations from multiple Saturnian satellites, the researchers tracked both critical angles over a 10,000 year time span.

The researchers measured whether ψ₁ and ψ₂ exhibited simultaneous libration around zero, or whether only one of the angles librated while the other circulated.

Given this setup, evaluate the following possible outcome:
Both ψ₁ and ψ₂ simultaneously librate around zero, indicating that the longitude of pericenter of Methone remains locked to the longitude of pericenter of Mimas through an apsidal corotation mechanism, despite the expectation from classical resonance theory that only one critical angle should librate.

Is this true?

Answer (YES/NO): YES